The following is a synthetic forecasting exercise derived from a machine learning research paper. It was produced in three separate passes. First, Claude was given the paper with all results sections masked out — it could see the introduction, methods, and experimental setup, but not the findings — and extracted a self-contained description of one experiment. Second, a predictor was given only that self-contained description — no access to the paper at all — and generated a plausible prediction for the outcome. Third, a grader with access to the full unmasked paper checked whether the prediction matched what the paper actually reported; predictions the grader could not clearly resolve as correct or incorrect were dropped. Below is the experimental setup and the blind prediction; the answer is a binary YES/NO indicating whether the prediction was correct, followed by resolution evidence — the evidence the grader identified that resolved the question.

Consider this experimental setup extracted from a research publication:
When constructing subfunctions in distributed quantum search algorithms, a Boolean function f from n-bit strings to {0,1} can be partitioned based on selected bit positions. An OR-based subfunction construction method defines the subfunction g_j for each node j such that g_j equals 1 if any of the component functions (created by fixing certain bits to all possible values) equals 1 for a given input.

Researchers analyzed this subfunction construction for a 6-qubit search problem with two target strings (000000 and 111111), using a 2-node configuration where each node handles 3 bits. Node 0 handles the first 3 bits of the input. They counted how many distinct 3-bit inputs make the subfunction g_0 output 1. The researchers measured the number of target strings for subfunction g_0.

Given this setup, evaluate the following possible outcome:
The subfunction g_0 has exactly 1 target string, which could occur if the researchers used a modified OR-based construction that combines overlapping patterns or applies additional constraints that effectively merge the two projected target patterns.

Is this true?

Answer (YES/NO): NO